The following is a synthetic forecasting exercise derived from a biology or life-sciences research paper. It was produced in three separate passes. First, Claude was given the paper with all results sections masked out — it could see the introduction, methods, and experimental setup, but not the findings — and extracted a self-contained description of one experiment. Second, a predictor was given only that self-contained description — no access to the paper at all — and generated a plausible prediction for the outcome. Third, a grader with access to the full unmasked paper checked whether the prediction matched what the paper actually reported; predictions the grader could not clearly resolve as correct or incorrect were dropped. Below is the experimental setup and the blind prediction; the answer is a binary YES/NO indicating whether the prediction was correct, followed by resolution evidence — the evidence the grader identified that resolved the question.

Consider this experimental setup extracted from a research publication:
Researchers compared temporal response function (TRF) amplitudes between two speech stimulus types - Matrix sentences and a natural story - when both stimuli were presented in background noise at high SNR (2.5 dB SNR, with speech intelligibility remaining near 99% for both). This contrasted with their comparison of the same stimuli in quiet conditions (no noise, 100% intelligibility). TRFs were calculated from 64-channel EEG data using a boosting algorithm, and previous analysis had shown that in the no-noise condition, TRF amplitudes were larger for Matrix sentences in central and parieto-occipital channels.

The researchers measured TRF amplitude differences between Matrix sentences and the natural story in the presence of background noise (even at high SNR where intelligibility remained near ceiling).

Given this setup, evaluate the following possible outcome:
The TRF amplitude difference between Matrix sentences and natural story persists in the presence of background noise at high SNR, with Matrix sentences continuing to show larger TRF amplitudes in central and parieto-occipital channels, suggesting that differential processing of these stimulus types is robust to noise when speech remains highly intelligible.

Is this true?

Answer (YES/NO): NO